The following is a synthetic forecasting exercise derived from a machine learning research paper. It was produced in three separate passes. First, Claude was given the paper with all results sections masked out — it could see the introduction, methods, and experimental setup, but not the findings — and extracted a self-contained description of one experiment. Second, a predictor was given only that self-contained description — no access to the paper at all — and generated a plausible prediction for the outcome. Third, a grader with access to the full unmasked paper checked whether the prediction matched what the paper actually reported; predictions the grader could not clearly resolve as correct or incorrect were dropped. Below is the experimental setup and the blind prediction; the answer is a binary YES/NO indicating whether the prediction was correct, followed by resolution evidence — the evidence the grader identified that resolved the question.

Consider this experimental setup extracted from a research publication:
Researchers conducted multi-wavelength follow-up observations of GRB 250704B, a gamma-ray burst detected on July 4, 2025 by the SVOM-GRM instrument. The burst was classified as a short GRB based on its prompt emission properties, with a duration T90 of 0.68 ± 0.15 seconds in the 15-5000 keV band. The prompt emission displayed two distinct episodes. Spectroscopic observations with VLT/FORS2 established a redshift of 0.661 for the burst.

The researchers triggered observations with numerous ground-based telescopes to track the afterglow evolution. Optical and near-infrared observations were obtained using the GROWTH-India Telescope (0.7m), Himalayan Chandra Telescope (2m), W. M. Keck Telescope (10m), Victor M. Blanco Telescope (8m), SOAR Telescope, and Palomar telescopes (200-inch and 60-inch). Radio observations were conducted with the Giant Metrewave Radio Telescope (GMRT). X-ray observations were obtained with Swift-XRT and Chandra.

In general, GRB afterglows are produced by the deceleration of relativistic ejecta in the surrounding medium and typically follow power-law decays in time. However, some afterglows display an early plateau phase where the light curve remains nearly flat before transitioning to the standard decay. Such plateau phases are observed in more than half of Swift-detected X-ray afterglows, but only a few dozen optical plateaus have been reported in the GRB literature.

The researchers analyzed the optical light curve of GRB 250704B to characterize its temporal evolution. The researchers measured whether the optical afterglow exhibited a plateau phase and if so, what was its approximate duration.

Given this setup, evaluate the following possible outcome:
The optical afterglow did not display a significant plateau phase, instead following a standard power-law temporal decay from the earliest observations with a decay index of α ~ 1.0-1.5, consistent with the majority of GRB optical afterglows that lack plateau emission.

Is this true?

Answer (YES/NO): NO